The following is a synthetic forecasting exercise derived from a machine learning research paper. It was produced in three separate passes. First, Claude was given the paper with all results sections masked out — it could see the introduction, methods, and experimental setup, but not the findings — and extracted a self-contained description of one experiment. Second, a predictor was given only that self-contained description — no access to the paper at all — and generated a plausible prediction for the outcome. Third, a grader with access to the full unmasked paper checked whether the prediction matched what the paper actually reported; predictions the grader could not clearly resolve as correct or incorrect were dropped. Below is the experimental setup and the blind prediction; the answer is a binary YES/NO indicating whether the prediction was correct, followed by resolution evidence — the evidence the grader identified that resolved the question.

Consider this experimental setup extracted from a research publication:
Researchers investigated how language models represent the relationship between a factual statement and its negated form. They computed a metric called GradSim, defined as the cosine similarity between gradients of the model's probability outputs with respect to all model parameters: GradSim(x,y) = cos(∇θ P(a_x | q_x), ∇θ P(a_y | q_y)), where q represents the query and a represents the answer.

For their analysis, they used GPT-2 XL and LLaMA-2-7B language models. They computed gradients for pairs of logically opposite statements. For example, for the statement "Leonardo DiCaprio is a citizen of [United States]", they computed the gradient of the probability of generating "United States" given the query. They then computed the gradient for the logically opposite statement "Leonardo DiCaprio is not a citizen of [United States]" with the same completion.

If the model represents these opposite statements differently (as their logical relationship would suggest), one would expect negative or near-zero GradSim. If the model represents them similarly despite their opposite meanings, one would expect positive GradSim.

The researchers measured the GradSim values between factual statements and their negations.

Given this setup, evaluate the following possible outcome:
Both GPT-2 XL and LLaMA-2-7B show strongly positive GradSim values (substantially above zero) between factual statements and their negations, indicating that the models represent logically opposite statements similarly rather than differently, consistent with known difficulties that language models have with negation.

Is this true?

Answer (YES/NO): YES